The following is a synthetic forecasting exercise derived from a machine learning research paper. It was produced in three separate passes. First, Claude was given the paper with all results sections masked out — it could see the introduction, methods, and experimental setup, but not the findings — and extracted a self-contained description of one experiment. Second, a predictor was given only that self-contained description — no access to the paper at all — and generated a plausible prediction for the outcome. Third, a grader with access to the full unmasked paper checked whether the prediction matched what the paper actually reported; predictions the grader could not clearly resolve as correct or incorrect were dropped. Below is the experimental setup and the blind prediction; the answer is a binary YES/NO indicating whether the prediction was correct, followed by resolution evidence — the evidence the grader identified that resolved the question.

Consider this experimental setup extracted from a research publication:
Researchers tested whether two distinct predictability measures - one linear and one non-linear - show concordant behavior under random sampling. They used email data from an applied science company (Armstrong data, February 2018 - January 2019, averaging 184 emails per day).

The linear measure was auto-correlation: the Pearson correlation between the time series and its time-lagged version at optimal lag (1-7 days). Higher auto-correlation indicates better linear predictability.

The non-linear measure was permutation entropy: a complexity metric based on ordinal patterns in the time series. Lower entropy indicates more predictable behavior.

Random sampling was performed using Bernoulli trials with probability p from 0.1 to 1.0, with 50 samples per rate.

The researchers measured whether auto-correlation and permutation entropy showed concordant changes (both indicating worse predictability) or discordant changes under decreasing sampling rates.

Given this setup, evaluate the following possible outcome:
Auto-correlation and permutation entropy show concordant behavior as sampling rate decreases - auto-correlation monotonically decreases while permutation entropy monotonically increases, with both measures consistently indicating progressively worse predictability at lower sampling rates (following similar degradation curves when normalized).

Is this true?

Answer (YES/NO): YES